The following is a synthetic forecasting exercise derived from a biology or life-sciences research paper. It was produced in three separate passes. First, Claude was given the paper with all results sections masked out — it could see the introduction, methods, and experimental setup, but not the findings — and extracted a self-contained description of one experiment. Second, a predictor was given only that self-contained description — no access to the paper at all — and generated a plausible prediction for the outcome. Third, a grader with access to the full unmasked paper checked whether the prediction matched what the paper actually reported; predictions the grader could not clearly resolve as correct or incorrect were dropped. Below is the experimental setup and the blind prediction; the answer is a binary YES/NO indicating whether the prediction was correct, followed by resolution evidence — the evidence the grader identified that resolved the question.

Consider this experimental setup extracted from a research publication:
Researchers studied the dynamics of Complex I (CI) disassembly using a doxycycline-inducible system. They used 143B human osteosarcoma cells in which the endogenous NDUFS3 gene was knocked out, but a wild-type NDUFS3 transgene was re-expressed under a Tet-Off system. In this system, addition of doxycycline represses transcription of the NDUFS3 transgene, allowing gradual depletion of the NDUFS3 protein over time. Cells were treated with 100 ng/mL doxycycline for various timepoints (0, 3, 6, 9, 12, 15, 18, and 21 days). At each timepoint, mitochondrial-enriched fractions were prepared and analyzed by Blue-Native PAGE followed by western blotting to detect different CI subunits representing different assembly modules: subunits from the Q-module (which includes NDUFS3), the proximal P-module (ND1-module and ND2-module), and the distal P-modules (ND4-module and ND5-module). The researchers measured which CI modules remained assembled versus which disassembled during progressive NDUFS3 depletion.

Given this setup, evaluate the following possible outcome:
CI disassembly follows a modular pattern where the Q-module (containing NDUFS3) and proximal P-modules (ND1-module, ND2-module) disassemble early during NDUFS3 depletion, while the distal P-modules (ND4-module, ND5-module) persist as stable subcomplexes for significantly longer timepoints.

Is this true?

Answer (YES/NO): NO